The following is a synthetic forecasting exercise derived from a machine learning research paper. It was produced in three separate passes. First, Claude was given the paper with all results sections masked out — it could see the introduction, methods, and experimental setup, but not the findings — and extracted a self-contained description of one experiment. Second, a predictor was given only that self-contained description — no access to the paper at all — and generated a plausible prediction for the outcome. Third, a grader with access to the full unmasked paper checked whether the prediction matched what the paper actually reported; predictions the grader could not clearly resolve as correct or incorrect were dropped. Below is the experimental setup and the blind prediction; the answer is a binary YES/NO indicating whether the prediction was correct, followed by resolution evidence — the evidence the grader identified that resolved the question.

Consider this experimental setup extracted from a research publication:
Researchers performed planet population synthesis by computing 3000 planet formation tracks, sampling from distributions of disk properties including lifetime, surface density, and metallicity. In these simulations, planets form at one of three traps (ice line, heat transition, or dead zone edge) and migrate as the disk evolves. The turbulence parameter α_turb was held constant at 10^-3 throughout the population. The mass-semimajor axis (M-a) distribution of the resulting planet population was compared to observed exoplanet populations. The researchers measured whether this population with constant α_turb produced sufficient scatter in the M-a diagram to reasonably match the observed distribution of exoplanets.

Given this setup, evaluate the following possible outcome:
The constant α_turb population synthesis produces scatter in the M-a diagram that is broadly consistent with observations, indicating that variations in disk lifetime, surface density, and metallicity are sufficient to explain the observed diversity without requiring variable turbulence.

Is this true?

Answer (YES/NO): NO